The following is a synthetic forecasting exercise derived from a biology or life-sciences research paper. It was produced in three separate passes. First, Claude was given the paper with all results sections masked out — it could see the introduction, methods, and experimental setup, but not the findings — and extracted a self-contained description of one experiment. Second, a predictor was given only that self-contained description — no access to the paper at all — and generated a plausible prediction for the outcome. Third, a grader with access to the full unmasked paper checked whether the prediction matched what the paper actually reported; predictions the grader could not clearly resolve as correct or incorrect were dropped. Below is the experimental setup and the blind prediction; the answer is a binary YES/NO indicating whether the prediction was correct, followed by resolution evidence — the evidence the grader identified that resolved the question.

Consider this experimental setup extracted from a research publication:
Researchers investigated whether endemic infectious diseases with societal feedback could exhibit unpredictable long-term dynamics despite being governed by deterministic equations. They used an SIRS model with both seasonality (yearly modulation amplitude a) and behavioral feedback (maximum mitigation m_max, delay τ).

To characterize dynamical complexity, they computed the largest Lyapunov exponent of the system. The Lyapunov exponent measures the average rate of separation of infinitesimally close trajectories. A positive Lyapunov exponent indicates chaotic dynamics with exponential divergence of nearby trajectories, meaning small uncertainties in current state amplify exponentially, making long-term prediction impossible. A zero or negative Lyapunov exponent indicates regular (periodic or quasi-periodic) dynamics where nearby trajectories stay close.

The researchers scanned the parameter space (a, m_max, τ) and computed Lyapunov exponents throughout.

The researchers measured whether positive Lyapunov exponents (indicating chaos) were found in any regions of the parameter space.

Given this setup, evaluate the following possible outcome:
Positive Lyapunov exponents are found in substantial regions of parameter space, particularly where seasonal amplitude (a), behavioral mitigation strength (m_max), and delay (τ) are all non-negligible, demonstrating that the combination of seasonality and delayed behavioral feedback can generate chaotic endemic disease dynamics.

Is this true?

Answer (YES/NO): YES